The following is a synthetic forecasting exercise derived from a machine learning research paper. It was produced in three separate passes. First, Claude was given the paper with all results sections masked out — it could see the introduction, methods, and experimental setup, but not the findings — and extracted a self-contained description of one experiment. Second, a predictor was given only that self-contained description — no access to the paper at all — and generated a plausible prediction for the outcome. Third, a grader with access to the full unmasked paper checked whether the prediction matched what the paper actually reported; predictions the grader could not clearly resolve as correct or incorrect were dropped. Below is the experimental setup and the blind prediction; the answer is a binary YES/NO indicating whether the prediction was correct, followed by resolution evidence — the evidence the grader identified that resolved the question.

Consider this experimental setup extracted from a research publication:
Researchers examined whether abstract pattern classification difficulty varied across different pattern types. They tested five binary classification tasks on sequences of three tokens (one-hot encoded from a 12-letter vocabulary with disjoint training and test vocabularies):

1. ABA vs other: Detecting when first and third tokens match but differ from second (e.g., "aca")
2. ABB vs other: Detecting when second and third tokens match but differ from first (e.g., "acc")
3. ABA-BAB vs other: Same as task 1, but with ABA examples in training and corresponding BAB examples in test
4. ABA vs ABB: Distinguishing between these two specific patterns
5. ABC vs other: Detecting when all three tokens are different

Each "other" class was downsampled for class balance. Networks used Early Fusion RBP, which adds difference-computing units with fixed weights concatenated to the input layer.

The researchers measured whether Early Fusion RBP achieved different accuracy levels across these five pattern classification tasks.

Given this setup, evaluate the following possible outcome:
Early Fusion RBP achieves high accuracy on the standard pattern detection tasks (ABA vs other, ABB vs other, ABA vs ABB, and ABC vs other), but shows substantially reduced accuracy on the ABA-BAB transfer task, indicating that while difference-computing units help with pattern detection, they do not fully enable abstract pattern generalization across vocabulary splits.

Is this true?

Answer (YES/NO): NO